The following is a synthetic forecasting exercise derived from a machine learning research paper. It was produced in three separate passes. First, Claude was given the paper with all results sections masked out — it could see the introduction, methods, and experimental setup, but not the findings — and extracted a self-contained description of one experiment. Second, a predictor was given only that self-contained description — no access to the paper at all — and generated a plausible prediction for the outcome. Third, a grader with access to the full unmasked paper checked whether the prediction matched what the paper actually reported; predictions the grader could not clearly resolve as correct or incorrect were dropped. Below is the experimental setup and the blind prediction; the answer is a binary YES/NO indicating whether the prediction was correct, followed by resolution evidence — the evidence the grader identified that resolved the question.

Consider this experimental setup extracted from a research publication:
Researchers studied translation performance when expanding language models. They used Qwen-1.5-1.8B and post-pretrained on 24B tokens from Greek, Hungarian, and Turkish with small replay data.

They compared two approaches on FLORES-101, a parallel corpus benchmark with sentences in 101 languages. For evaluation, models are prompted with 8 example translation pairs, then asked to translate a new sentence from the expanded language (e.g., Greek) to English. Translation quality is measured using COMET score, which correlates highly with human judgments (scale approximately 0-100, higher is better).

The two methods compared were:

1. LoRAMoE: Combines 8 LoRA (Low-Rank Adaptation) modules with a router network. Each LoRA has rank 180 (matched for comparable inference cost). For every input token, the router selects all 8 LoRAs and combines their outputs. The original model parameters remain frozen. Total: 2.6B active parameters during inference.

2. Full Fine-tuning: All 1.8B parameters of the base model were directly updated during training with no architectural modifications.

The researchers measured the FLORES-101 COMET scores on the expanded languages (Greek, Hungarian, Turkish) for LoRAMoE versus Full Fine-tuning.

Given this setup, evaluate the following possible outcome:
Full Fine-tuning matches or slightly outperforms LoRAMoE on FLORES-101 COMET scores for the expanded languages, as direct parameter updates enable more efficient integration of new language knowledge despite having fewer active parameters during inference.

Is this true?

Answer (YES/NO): NO